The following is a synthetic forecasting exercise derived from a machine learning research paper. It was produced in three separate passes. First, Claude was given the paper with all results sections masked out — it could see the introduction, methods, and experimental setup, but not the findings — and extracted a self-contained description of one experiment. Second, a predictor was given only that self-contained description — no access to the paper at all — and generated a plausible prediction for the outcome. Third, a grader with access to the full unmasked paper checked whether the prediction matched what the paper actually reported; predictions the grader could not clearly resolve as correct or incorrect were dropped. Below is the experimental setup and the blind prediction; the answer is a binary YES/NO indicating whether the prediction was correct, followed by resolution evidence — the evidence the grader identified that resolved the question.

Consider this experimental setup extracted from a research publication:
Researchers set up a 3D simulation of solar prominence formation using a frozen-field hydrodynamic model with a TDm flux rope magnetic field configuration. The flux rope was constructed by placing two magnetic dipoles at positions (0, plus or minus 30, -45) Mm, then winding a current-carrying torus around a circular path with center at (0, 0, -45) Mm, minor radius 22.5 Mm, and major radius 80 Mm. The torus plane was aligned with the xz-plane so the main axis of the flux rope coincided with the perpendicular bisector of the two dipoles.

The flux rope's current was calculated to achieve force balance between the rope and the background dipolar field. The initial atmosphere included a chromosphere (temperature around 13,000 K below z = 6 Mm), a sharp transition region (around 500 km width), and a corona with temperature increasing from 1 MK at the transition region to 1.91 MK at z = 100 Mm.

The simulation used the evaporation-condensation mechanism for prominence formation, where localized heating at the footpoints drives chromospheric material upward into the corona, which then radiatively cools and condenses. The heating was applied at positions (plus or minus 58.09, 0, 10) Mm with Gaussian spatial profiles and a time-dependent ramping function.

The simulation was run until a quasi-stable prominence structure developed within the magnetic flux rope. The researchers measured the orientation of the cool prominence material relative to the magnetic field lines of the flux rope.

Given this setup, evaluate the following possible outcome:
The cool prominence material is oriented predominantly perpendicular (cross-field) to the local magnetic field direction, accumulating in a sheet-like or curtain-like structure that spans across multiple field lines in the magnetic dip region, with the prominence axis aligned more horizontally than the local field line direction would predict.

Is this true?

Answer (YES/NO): NO